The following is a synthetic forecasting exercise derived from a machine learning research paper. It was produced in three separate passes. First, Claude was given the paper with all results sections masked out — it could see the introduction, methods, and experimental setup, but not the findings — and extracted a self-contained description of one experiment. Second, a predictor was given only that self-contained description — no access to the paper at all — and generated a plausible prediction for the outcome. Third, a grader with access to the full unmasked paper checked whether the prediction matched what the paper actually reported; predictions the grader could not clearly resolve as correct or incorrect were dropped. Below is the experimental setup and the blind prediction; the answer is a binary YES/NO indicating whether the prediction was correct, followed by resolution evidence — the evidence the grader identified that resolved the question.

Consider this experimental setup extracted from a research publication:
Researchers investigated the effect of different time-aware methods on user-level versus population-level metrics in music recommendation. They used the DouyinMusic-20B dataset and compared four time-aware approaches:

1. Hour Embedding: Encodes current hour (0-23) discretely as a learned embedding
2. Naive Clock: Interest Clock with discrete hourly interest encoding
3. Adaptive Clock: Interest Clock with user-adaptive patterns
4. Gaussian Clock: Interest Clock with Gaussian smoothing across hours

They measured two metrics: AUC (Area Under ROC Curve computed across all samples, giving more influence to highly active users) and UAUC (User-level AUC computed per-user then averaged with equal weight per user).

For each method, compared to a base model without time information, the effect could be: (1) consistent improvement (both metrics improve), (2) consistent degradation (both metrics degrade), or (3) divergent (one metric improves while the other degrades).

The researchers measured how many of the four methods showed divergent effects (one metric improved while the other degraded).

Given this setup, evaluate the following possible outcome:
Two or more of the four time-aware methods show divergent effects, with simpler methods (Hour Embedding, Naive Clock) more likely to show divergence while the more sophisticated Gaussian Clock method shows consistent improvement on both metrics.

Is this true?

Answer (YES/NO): NO